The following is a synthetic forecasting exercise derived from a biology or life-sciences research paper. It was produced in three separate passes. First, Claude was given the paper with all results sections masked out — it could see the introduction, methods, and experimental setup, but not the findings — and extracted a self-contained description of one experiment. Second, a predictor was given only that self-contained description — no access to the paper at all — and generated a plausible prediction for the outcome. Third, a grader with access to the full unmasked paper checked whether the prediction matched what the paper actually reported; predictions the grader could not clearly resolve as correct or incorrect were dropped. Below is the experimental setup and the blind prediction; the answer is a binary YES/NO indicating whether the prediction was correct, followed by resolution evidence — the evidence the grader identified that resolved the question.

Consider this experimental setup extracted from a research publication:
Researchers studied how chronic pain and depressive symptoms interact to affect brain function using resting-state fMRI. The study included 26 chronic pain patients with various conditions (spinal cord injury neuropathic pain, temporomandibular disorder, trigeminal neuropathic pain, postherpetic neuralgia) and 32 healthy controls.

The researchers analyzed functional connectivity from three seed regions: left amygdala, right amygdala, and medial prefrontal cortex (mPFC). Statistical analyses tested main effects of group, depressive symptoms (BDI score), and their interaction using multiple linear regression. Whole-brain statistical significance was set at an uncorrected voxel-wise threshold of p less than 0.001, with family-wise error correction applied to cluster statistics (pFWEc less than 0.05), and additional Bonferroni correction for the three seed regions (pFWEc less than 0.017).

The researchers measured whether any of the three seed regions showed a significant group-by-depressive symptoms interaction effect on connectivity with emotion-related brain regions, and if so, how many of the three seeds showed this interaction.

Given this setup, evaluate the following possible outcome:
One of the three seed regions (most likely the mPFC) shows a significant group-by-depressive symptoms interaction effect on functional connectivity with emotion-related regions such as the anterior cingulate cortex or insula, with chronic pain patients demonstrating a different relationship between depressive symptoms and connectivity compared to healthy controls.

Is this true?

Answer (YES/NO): NO